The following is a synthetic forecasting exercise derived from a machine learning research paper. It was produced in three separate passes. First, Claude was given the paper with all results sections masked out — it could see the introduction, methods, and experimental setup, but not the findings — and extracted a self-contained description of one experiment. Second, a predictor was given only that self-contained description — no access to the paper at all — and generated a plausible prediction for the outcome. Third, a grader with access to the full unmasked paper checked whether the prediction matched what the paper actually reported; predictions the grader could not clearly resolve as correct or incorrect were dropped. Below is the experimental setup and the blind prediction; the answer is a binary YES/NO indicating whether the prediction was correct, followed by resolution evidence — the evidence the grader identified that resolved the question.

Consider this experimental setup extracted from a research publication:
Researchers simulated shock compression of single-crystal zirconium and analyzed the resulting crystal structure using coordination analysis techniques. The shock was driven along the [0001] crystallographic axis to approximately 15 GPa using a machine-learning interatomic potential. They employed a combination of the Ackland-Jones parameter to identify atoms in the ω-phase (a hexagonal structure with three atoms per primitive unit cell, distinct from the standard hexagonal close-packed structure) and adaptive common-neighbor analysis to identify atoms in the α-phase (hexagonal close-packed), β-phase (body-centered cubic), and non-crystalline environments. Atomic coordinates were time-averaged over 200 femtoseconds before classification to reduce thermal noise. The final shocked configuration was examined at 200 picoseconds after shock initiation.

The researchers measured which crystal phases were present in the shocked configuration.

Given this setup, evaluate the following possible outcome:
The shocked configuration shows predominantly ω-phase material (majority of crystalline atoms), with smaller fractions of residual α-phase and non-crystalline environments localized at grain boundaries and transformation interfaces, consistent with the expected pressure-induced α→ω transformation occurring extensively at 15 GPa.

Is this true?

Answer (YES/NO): YES